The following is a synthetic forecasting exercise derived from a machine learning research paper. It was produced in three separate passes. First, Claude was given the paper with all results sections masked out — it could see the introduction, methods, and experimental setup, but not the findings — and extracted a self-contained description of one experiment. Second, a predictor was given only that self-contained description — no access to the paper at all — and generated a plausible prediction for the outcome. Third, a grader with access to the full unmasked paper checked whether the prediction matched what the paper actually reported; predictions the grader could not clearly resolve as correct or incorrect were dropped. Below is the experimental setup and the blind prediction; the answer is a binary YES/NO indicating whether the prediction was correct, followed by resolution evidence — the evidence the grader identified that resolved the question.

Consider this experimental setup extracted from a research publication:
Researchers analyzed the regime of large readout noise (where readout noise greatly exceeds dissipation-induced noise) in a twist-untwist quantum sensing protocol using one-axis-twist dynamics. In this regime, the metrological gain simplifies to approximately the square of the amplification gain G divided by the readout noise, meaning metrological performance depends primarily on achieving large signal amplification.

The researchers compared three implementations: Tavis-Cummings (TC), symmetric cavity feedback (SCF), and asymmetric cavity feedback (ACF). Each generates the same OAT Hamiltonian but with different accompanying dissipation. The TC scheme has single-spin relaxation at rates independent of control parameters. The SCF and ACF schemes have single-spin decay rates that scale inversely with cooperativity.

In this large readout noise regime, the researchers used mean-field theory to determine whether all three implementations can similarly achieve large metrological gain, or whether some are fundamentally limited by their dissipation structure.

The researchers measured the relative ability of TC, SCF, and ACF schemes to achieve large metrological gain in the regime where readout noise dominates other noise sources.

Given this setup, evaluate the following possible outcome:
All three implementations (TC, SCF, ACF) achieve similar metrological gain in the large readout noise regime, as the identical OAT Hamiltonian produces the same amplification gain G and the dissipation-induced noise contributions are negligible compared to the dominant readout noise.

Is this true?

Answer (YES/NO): NO